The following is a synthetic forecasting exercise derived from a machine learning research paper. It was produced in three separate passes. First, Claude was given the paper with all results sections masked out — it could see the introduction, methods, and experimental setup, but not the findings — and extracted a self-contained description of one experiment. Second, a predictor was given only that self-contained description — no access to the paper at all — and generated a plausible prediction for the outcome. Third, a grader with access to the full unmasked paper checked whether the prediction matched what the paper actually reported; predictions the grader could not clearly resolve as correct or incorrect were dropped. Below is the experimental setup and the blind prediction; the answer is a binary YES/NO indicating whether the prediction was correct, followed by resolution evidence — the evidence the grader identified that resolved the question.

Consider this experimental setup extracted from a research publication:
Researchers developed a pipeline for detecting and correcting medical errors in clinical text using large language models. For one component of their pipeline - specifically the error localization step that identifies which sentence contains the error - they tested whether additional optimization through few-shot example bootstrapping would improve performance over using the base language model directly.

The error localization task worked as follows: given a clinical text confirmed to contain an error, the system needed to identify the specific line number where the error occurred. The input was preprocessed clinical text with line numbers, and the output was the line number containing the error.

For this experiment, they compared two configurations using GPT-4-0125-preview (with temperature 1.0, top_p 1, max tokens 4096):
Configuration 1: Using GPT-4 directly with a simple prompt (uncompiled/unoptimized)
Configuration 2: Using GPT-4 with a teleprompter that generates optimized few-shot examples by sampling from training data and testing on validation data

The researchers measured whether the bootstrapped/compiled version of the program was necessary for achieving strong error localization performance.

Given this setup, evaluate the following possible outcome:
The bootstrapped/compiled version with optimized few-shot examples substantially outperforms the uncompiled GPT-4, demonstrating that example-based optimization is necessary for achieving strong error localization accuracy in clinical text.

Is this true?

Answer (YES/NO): NO